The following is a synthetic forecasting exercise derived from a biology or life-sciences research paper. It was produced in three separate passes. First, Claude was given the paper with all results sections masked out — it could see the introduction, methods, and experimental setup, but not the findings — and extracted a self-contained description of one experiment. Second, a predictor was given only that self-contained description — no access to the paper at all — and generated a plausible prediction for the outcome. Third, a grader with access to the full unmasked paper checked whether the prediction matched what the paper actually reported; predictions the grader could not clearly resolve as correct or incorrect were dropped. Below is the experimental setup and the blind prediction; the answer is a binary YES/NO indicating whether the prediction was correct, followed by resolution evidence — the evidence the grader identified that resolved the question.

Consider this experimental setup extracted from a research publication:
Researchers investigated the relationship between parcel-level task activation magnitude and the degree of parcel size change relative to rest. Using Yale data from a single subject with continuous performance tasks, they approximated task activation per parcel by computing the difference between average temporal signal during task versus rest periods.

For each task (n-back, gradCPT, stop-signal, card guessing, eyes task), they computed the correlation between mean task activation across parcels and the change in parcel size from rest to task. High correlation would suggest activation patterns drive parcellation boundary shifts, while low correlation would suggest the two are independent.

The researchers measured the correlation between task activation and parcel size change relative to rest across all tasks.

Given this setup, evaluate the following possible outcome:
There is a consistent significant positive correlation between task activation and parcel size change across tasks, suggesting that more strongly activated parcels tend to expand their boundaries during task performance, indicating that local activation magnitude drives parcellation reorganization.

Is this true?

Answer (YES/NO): NO